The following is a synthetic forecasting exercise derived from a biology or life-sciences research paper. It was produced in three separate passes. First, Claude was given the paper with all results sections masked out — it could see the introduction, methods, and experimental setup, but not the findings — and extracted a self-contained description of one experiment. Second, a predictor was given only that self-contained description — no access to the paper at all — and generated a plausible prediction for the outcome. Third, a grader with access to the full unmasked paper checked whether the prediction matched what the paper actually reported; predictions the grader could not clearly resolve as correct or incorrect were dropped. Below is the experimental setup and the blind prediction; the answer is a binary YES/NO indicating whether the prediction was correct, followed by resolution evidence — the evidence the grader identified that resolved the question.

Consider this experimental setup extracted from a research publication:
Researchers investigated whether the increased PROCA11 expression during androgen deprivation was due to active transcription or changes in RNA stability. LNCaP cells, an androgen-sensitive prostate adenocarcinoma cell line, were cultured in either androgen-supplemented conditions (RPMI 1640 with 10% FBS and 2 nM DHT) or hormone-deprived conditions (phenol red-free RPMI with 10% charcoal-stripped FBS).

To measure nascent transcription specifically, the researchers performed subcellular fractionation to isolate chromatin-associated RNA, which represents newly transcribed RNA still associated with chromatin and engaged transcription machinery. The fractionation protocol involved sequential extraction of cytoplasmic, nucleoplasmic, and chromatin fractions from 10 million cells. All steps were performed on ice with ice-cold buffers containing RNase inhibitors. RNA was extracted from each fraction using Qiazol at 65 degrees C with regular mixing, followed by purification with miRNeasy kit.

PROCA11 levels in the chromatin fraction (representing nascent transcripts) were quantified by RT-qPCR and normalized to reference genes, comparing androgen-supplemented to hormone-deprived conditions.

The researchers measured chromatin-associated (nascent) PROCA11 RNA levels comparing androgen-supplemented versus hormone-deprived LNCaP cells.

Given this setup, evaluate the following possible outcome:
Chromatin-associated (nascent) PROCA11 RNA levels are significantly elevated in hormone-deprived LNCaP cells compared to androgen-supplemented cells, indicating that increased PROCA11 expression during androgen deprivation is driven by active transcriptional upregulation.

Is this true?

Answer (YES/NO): YES